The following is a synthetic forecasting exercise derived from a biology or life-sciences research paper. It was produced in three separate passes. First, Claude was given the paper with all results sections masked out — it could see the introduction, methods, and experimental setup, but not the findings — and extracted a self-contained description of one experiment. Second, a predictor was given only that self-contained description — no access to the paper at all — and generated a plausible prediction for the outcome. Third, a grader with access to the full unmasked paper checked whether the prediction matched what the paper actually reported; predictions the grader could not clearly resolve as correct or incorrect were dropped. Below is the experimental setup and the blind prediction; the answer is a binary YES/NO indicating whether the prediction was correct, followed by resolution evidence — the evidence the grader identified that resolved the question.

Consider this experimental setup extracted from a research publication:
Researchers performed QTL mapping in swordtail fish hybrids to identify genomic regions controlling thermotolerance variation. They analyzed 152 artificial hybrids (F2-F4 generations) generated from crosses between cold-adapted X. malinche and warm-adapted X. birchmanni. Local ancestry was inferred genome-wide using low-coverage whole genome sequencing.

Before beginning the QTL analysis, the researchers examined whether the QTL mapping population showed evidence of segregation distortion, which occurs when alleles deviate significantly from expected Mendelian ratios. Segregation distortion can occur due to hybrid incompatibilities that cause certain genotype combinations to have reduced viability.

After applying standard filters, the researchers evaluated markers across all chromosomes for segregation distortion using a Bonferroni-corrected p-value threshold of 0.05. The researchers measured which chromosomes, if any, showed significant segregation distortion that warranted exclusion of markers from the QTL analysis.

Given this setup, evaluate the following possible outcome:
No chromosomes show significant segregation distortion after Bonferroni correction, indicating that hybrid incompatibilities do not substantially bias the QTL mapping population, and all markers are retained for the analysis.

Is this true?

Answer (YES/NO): NO